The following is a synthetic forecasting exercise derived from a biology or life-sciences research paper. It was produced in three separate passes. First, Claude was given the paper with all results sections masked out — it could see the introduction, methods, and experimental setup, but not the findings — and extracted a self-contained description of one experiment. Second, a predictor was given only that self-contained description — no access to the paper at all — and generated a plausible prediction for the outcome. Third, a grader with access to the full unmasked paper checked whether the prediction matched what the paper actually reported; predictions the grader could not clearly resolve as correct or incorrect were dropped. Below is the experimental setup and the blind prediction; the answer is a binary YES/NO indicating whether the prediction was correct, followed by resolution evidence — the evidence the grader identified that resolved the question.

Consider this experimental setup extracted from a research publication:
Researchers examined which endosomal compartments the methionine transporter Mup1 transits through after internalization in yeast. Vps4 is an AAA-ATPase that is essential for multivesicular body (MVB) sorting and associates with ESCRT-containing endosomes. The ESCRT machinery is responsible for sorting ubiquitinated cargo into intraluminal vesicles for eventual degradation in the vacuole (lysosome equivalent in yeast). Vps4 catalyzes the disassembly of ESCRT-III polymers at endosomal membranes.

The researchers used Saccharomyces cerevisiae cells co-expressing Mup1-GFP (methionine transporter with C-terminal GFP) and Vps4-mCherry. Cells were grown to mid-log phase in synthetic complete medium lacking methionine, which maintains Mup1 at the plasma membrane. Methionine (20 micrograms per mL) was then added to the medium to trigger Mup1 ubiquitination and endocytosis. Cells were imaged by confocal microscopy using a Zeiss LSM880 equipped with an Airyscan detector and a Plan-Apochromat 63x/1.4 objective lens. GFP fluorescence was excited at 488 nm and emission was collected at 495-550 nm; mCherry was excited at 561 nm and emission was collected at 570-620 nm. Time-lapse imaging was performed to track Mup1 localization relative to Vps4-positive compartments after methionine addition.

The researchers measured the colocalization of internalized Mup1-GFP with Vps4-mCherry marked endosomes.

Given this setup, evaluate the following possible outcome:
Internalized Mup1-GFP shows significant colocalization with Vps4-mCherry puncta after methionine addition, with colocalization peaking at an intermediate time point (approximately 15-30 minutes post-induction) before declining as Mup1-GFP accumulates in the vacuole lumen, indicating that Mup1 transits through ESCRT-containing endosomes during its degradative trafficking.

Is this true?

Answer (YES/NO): NO